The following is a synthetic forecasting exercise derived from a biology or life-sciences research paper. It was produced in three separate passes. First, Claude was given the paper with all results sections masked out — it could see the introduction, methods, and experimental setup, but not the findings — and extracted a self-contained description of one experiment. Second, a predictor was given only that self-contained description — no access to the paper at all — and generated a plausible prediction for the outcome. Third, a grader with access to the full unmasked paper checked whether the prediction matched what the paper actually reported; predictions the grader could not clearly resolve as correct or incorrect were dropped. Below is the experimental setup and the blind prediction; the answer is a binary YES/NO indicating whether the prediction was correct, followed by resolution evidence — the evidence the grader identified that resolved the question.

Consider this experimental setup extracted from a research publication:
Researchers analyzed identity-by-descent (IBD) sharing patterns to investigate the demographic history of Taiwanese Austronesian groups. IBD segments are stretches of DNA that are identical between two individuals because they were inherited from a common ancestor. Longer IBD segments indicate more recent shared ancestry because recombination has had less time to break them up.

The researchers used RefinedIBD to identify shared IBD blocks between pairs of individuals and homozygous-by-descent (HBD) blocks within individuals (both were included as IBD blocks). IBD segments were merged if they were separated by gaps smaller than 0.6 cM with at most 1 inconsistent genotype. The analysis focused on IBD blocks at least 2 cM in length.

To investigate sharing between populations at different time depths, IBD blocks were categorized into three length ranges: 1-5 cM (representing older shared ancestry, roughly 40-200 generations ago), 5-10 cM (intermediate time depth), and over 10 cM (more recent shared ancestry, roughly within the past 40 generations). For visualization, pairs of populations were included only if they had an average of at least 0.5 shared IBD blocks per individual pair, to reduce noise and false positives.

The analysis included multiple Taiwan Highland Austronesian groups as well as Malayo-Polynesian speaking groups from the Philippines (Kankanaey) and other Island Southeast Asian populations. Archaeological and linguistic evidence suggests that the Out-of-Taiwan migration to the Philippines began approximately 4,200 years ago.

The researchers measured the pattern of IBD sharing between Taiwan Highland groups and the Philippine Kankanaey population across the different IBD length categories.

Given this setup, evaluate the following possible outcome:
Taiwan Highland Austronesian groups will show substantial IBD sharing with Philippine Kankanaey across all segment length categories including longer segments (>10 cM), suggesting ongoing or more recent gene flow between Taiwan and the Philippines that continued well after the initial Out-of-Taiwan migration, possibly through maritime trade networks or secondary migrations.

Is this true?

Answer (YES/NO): NO